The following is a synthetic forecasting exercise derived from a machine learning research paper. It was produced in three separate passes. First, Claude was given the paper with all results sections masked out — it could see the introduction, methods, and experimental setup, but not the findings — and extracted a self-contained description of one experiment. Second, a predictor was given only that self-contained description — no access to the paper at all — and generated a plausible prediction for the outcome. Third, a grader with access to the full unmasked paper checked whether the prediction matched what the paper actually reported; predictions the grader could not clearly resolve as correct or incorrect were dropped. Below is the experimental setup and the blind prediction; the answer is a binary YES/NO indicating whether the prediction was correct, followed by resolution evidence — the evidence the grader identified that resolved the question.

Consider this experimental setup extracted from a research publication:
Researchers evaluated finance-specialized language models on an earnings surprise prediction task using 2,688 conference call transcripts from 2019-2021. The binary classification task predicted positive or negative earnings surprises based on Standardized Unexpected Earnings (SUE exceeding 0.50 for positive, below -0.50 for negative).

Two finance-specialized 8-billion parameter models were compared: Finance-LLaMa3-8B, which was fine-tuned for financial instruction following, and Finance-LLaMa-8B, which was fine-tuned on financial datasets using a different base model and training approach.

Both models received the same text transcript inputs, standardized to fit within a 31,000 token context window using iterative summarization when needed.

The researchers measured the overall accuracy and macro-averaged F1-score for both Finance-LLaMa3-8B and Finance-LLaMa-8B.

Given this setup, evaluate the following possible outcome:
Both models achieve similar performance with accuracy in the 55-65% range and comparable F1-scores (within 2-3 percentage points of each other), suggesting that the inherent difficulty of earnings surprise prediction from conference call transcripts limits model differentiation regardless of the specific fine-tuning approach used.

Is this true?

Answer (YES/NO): NO